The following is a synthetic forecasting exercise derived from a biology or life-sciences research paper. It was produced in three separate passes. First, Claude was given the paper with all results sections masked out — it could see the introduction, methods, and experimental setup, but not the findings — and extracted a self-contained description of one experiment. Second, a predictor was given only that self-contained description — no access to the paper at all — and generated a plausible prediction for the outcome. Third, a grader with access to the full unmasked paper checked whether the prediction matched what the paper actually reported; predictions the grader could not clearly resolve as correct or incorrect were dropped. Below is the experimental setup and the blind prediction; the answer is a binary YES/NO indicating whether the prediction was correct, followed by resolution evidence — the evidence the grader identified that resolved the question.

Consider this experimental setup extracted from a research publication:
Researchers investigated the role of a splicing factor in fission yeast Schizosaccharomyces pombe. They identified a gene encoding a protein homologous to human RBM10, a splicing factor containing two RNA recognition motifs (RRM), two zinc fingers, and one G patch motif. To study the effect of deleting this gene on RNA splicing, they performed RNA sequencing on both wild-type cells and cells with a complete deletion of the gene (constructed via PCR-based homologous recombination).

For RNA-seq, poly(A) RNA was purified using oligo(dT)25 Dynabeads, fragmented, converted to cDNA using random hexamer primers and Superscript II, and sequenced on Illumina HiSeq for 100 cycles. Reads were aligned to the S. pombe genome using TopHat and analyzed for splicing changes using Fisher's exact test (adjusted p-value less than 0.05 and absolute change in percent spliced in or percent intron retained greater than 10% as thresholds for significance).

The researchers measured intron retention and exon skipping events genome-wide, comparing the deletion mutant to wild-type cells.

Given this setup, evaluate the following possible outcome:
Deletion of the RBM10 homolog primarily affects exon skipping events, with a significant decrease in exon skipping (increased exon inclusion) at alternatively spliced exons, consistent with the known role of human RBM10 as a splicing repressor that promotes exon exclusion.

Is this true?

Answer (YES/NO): NO